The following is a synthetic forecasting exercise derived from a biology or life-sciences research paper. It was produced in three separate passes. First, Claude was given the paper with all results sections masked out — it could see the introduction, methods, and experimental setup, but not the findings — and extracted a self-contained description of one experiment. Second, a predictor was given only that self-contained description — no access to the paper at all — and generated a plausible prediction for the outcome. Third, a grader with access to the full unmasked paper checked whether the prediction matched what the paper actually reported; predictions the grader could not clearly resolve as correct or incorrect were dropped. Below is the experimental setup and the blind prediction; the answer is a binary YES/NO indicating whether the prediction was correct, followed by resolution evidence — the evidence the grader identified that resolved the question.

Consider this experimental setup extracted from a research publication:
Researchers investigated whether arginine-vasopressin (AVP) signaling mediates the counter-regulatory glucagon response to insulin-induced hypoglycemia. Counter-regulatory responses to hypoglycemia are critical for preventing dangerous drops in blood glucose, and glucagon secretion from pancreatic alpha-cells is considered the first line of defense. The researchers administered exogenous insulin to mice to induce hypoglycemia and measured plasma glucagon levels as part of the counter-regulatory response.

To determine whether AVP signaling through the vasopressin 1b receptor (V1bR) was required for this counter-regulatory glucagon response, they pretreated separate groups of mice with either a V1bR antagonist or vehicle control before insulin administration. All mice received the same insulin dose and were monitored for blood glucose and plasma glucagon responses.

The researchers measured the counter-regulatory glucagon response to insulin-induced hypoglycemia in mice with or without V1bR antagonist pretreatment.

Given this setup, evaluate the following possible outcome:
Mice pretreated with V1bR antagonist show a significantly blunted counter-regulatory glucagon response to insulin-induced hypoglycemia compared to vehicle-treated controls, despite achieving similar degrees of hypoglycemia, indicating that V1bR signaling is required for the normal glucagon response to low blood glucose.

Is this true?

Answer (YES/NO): YES